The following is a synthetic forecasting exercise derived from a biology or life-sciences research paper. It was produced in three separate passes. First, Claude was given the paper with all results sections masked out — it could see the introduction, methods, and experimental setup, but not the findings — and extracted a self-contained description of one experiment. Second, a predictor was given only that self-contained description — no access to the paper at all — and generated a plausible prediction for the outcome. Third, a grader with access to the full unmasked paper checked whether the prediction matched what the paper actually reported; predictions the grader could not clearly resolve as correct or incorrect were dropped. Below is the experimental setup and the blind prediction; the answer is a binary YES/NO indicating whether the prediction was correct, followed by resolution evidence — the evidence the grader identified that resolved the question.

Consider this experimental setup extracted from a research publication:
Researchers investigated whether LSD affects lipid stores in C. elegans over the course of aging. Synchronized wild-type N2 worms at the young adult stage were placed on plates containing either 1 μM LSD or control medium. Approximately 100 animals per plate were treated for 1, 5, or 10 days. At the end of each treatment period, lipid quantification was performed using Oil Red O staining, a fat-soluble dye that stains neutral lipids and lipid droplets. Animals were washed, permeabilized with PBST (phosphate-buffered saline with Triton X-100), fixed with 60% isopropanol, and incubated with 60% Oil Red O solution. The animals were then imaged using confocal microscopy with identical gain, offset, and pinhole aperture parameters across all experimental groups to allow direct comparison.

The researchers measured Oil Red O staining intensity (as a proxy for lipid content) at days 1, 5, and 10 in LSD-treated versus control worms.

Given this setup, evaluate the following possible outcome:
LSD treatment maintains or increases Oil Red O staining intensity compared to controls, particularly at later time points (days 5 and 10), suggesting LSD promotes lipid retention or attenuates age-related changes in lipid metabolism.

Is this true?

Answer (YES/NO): NO